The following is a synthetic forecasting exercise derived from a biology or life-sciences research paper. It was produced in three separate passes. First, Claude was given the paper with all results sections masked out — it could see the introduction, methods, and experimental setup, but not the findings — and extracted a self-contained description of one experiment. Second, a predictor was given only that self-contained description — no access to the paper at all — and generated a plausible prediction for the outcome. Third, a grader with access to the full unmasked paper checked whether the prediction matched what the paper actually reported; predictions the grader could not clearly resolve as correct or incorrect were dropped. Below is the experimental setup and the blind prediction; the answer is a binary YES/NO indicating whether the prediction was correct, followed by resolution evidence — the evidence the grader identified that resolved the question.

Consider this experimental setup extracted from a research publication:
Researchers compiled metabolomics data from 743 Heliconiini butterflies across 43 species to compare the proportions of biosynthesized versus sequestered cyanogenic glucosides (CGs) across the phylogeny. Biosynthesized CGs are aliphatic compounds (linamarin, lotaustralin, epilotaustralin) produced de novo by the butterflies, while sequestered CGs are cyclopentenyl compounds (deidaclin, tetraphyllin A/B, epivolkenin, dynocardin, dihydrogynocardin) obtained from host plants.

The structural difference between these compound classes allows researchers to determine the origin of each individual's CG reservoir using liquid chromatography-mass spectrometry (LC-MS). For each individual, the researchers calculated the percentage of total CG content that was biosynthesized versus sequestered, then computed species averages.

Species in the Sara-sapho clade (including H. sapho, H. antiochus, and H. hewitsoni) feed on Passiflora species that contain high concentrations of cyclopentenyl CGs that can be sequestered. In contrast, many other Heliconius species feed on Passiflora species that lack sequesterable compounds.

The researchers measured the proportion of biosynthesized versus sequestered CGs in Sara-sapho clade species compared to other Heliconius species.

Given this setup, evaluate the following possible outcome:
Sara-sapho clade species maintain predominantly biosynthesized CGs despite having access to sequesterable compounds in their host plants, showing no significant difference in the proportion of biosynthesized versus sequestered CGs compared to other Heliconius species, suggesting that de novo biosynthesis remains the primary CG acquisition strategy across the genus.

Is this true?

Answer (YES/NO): NO